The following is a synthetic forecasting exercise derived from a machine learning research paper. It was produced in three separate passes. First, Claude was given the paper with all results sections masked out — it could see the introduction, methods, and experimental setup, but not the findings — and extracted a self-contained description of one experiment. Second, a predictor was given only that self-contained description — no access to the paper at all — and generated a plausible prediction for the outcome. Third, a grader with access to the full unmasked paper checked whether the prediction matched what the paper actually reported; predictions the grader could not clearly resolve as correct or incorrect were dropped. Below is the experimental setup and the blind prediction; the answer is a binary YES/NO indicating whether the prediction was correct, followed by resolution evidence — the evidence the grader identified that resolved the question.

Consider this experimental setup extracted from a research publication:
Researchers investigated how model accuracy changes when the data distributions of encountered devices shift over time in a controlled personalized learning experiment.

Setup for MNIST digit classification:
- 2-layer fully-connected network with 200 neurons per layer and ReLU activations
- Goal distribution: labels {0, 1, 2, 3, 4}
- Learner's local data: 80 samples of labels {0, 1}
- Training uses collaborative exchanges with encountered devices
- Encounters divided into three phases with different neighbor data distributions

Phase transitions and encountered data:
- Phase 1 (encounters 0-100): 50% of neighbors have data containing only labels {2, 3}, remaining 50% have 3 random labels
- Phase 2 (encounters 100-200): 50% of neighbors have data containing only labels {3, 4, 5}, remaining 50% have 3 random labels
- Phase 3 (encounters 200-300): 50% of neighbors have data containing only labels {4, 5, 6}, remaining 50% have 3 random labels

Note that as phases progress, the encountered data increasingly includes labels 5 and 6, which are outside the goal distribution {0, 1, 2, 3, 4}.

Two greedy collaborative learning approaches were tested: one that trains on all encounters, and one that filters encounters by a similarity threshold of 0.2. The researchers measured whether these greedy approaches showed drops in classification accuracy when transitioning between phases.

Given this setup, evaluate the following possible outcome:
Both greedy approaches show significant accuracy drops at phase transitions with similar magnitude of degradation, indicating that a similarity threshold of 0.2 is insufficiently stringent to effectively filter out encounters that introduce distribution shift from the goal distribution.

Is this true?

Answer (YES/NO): NO